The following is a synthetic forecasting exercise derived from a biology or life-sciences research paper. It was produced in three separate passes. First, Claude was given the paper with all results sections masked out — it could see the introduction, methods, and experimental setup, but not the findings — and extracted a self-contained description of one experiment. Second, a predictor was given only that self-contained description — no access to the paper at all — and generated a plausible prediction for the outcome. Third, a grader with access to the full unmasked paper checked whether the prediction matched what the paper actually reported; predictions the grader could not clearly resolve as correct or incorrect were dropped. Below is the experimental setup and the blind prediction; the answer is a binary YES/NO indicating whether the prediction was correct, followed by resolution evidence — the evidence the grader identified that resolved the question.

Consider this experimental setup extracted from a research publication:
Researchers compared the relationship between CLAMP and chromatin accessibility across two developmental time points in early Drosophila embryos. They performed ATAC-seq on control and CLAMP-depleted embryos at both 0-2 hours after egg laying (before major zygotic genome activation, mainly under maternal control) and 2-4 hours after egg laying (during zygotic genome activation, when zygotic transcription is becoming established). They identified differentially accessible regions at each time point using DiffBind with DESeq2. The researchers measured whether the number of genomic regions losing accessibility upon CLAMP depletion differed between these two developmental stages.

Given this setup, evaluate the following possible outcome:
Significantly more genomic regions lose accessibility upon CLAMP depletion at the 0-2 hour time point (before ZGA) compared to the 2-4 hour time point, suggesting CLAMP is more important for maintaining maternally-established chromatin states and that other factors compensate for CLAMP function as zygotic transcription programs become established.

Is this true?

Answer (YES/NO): NO